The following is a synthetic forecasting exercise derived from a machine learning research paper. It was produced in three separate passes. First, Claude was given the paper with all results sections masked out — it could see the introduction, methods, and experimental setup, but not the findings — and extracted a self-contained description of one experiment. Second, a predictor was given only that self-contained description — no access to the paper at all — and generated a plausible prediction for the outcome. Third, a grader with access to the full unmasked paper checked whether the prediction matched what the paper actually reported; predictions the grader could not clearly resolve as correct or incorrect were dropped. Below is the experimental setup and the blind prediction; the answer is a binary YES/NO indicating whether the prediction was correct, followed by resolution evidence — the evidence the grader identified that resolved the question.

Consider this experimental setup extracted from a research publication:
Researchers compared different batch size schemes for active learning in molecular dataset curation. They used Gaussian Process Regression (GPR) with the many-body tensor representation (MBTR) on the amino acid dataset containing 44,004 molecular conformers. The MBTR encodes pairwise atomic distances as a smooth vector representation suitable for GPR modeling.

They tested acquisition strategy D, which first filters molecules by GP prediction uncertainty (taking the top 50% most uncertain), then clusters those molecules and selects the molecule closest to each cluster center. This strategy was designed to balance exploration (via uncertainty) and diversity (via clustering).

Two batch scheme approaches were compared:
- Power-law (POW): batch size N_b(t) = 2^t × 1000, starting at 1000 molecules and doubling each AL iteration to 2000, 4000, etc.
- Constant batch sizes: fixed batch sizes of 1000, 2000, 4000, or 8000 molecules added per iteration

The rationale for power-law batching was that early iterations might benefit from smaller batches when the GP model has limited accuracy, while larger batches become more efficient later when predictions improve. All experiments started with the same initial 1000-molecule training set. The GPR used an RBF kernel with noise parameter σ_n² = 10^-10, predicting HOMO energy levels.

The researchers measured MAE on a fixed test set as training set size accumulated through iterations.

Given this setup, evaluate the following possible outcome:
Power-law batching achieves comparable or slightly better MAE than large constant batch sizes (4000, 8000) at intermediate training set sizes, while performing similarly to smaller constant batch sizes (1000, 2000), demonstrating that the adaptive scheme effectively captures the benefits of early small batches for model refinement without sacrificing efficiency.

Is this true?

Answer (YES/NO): NO